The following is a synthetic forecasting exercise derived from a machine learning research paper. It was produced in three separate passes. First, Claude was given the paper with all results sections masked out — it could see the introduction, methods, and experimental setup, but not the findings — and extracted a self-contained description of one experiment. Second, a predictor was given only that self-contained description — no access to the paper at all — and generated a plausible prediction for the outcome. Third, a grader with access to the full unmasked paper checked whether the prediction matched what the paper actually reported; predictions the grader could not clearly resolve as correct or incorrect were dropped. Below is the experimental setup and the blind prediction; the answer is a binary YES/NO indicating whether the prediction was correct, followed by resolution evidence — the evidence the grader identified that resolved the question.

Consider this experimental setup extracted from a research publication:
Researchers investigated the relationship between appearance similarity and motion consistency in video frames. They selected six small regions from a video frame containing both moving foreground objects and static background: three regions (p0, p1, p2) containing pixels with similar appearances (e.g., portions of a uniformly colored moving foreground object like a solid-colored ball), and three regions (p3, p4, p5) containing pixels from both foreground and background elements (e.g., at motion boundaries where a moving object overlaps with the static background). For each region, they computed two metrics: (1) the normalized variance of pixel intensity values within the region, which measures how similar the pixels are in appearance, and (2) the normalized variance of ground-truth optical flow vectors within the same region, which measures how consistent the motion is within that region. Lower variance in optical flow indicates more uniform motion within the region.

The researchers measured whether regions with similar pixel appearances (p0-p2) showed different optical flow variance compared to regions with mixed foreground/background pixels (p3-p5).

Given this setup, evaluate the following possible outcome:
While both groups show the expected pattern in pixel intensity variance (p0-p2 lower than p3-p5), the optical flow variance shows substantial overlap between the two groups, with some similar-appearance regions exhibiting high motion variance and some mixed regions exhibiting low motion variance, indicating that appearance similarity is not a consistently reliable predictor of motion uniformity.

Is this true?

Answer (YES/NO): NO